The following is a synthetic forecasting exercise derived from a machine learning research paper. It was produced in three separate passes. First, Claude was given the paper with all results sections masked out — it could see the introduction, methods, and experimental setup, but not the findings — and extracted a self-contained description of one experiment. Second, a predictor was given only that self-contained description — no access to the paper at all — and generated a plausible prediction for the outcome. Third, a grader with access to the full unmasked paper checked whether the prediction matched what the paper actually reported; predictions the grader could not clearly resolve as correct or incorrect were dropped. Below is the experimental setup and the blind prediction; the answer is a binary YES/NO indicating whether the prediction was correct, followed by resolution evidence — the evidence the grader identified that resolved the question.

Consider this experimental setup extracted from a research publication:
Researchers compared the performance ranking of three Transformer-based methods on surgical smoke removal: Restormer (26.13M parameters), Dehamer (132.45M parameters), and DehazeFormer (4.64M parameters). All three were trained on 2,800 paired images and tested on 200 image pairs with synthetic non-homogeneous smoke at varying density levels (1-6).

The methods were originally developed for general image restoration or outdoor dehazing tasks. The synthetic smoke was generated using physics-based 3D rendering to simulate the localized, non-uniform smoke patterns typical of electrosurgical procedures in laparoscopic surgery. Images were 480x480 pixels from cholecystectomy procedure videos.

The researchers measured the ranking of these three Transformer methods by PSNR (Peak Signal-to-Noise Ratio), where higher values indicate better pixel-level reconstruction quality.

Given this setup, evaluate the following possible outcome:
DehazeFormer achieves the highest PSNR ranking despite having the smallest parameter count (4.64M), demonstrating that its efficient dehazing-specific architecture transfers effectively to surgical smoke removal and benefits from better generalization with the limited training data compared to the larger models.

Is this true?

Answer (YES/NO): YES